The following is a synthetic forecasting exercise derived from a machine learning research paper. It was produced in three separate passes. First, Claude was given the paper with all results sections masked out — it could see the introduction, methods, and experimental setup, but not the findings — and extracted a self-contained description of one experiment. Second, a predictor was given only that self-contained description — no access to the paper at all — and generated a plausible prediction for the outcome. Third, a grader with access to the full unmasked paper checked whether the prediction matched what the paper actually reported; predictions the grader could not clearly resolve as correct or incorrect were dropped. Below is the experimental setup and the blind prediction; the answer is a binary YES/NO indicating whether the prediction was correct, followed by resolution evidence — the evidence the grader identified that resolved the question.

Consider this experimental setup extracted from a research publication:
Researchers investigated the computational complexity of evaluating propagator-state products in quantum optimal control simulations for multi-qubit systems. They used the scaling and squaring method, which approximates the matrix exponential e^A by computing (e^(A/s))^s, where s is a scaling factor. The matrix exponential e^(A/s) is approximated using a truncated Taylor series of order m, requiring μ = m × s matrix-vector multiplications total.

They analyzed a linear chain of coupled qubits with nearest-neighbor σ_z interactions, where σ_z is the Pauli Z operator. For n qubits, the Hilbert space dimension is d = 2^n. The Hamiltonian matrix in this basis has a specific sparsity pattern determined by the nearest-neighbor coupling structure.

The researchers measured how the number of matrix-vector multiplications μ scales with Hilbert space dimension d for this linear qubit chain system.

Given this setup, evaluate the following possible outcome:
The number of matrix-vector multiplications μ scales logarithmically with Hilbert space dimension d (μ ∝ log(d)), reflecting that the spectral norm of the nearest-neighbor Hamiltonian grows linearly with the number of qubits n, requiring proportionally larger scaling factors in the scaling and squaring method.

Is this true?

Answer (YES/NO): YES